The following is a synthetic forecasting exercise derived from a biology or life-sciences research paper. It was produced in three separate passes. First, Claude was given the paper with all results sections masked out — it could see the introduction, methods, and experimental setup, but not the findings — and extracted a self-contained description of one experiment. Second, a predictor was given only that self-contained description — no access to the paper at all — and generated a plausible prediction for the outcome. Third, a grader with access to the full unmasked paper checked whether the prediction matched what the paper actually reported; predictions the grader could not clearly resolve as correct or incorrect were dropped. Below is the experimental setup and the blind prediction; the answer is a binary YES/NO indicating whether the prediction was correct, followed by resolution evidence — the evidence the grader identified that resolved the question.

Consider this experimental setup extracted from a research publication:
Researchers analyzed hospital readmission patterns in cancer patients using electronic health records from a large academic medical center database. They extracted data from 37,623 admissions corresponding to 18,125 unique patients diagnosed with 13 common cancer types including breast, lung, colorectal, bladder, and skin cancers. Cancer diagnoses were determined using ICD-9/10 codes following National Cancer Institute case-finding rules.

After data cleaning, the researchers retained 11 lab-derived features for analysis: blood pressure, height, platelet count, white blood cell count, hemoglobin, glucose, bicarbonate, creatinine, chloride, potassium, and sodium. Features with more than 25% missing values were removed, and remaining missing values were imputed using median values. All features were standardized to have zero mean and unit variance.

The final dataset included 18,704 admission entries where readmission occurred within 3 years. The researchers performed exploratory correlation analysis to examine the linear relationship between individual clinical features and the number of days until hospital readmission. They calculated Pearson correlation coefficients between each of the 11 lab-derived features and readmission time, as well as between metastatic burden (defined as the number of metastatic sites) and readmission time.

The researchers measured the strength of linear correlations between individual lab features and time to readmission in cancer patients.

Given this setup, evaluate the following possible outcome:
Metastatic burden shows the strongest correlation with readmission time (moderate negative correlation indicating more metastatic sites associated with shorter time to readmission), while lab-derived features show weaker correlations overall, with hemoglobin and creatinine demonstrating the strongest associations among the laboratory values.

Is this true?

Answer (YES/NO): NO